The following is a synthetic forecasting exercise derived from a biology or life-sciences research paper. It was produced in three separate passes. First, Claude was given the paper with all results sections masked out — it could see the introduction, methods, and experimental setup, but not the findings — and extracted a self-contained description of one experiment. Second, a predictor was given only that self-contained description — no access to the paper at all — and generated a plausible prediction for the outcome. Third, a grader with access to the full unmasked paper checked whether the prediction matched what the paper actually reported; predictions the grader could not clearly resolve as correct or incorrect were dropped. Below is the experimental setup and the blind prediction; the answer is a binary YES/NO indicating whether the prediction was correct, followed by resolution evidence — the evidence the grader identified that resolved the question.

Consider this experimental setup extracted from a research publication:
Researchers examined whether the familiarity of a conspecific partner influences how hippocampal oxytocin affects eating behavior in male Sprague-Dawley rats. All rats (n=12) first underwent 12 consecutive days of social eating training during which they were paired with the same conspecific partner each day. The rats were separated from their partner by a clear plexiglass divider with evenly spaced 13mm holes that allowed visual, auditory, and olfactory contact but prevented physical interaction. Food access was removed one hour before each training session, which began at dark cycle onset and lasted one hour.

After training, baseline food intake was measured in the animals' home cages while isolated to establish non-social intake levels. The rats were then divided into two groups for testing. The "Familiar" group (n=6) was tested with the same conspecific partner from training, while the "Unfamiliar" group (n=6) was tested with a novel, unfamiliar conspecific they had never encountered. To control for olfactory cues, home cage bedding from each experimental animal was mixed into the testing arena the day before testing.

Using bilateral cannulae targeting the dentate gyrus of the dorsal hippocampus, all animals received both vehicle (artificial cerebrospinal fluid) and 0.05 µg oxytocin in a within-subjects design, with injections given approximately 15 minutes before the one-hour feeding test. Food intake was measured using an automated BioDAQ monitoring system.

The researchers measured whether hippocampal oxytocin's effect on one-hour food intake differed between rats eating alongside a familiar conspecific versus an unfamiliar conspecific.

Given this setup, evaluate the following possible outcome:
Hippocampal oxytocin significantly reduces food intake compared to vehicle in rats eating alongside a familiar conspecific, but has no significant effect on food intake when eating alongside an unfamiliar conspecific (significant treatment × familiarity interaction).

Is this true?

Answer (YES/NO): NO